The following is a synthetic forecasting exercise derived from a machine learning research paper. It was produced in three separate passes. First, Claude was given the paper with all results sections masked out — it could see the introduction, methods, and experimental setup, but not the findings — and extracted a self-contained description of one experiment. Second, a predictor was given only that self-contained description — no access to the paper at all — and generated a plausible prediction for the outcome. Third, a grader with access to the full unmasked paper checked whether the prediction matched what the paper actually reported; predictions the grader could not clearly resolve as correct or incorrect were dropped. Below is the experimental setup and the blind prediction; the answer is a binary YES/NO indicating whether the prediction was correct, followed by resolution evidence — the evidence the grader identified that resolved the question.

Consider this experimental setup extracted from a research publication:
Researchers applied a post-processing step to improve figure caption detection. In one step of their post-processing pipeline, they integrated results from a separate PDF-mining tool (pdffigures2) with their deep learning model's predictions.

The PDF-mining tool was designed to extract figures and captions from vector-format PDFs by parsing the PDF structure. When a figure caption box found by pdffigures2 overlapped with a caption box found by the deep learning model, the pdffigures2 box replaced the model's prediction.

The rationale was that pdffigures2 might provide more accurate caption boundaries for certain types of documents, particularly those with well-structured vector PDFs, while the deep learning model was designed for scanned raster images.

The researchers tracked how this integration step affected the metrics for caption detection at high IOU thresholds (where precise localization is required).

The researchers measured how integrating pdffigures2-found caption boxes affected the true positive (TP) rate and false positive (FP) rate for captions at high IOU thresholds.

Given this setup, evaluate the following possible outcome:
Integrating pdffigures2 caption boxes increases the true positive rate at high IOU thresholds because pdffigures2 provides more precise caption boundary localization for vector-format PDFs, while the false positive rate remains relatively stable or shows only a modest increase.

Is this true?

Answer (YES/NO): NO